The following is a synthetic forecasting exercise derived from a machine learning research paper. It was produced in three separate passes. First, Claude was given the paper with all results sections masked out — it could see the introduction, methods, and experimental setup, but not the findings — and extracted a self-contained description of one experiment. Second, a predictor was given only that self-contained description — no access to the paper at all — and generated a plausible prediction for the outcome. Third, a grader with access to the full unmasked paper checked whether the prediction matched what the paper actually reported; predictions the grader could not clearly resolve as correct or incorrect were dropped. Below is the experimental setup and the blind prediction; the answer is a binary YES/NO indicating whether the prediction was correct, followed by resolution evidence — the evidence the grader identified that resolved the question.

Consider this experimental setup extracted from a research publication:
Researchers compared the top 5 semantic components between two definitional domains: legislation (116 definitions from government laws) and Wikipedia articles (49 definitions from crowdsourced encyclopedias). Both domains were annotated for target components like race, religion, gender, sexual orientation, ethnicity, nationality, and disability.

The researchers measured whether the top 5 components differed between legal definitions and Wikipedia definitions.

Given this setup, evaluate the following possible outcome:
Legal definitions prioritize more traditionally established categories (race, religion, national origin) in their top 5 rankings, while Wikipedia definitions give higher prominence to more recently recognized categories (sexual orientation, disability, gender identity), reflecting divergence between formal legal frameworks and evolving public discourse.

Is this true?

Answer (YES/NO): NO